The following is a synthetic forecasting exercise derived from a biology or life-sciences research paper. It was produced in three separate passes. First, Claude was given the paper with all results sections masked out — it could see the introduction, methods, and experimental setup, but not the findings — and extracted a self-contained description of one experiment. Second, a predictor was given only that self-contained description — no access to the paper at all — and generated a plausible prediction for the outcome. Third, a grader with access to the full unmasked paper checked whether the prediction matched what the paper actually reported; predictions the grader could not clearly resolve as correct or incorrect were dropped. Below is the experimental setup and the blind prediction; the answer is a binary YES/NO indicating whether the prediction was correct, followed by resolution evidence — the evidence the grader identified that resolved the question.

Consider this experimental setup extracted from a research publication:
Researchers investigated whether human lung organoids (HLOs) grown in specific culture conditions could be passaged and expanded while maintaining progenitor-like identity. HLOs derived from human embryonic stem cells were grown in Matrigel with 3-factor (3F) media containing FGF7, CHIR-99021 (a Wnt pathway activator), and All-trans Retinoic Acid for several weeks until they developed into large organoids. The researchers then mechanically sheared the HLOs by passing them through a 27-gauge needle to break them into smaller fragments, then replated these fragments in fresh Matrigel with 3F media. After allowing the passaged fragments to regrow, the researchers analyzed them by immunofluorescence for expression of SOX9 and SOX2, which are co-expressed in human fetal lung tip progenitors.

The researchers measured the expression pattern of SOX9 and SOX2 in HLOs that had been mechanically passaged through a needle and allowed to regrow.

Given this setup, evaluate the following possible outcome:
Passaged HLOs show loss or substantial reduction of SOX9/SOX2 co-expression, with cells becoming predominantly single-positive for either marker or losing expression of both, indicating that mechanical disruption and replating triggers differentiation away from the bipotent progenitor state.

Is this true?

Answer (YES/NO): NO